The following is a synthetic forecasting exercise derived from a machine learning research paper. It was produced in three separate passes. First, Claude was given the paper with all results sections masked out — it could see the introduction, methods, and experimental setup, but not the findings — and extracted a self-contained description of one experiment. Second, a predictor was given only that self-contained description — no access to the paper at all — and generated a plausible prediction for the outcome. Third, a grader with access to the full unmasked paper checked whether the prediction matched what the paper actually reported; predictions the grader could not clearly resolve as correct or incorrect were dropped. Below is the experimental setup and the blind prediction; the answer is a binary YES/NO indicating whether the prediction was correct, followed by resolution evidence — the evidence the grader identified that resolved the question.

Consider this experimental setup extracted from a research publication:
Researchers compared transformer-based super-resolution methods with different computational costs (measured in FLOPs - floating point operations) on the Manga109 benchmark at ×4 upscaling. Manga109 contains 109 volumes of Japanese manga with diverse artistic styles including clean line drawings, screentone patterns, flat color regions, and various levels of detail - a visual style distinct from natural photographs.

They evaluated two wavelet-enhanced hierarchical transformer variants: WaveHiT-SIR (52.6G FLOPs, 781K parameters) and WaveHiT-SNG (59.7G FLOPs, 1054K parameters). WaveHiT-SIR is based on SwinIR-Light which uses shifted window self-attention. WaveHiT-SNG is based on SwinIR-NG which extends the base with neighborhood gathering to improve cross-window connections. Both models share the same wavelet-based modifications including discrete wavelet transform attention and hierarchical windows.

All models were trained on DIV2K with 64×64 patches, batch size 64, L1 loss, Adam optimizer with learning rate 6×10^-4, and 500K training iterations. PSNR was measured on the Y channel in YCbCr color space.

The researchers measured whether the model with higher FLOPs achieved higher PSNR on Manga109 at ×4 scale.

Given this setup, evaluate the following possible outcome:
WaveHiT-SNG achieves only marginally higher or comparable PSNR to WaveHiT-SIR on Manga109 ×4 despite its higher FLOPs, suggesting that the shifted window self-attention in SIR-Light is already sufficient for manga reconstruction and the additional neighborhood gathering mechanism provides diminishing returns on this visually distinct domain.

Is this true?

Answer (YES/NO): NO